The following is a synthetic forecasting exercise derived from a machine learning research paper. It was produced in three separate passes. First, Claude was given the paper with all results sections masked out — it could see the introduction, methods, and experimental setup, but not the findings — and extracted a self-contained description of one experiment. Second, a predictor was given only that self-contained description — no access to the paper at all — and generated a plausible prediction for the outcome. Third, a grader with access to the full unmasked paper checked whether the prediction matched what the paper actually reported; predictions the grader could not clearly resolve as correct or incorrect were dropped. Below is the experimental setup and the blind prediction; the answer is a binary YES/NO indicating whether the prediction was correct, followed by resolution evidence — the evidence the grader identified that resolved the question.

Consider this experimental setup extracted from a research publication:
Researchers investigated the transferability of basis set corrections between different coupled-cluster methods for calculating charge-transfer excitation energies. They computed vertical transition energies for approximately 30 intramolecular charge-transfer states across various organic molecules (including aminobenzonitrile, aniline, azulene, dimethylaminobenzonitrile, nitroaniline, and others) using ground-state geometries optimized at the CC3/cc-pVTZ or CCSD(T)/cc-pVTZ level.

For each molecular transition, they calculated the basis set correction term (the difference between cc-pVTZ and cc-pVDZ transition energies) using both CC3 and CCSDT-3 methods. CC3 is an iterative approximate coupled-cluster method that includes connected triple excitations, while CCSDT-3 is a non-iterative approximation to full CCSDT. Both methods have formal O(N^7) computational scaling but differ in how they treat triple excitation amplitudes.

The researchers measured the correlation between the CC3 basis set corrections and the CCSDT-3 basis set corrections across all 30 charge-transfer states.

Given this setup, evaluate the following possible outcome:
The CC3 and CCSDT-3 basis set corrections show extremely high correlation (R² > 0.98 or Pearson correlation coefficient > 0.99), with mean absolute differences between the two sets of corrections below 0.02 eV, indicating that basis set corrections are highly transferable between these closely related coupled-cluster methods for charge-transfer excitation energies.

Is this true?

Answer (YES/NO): YES